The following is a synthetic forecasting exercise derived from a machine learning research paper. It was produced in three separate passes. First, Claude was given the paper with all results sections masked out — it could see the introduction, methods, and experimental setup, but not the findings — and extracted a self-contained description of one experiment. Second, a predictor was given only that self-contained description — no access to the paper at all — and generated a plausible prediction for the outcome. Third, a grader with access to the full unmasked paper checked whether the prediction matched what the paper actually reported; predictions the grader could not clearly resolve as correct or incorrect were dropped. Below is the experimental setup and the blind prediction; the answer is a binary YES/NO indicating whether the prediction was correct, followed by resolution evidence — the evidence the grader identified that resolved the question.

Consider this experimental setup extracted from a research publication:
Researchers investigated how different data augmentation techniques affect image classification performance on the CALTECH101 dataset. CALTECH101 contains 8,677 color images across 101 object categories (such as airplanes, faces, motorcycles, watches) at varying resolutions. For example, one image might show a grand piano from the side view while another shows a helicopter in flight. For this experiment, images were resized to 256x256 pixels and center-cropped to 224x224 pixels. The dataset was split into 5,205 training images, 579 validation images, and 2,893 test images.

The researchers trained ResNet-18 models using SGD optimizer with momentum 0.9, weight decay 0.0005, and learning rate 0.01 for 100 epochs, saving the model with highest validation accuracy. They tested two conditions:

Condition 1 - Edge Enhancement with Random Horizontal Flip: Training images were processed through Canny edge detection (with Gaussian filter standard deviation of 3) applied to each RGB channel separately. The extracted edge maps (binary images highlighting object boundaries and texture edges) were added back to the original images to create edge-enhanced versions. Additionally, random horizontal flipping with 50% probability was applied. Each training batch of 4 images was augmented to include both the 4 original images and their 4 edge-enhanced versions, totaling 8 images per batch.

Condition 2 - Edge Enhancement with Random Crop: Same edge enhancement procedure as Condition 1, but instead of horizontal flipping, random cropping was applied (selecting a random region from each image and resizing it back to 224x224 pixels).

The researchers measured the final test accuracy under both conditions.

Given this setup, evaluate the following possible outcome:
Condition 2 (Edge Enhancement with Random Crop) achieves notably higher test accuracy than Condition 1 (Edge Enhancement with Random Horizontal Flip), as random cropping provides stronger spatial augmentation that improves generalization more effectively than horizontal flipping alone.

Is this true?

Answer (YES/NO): YES